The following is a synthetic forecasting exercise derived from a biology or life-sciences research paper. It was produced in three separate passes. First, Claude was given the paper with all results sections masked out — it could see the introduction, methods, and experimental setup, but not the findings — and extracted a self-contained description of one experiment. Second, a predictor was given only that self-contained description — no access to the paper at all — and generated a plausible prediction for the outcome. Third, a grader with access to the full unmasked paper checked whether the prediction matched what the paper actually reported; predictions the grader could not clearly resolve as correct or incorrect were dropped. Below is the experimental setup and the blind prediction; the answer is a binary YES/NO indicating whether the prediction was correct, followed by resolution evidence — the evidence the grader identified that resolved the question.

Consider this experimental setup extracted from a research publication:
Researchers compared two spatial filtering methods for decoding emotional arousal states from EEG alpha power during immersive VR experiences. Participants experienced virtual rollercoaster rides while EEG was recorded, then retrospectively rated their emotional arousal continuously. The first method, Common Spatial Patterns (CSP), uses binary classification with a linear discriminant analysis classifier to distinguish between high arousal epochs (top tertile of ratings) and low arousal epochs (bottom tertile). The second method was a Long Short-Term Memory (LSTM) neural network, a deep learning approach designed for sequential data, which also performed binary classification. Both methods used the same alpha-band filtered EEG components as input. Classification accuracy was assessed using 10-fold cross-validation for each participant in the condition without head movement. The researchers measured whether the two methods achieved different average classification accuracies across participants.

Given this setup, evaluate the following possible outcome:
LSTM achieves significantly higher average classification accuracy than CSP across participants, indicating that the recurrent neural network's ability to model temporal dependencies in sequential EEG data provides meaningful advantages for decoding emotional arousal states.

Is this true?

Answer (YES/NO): NO